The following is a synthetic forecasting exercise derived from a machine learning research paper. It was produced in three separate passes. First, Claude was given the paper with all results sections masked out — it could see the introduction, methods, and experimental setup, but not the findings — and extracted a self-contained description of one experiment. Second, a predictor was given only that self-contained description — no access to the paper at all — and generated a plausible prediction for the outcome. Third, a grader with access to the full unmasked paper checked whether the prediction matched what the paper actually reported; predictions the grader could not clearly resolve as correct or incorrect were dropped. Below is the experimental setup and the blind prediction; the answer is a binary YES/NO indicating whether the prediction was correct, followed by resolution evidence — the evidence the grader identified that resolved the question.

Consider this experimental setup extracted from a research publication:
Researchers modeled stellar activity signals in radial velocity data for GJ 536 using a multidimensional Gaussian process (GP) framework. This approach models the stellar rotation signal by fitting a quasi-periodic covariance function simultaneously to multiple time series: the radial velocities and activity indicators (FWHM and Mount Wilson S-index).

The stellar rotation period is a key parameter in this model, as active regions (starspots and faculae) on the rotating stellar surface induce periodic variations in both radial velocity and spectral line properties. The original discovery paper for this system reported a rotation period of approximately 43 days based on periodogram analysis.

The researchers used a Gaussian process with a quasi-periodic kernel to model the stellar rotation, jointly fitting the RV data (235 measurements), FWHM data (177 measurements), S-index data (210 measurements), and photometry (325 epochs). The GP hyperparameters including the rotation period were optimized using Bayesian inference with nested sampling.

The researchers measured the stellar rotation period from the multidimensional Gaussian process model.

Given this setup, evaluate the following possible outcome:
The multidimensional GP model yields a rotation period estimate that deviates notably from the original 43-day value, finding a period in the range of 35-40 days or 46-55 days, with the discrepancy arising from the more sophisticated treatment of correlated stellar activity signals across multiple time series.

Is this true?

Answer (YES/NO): NO